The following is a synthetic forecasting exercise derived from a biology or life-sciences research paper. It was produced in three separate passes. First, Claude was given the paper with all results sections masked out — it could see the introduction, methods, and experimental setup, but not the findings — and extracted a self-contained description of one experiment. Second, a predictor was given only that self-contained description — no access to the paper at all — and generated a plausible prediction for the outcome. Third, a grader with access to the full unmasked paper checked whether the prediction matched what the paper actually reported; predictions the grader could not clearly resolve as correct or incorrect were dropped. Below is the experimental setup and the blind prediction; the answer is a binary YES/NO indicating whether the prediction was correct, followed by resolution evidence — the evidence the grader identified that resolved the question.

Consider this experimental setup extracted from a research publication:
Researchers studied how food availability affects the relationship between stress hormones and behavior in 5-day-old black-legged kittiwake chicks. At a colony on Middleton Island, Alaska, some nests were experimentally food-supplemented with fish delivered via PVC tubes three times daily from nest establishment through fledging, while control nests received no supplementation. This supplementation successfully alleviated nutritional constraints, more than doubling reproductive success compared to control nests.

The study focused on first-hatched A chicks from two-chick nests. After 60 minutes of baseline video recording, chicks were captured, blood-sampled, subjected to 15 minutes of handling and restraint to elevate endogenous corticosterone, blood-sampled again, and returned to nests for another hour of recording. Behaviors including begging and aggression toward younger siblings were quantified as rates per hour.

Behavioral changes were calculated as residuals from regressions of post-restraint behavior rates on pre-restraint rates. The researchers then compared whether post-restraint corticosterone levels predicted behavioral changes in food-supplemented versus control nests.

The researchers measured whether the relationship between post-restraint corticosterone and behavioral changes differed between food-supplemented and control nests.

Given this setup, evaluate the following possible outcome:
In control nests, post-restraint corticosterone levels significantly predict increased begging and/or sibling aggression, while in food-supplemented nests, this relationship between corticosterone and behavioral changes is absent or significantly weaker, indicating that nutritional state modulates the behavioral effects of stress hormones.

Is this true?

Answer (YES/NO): YES